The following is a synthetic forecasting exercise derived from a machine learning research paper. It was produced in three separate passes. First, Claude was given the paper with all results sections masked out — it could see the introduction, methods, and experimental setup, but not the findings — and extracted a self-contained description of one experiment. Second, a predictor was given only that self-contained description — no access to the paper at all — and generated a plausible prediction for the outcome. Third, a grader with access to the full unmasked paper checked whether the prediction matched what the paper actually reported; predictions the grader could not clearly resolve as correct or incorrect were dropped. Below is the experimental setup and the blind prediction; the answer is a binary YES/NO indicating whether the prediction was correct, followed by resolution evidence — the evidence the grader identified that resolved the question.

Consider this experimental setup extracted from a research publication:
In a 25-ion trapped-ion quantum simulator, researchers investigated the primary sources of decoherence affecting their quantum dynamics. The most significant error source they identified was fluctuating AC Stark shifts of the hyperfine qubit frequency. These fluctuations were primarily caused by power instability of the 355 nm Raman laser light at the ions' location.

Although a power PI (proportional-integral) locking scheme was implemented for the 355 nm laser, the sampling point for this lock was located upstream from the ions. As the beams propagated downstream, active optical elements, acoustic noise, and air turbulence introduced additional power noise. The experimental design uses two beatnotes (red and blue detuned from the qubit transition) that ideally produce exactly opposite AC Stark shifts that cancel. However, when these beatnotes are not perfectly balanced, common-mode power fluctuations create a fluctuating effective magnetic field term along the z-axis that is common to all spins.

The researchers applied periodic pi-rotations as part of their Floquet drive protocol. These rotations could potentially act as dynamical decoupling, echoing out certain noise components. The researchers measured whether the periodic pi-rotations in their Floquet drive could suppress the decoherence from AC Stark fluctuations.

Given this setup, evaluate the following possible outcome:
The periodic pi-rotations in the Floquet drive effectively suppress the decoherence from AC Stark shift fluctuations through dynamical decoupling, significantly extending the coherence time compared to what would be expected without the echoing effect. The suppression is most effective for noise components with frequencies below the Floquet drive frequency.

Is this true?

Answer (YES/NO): NO